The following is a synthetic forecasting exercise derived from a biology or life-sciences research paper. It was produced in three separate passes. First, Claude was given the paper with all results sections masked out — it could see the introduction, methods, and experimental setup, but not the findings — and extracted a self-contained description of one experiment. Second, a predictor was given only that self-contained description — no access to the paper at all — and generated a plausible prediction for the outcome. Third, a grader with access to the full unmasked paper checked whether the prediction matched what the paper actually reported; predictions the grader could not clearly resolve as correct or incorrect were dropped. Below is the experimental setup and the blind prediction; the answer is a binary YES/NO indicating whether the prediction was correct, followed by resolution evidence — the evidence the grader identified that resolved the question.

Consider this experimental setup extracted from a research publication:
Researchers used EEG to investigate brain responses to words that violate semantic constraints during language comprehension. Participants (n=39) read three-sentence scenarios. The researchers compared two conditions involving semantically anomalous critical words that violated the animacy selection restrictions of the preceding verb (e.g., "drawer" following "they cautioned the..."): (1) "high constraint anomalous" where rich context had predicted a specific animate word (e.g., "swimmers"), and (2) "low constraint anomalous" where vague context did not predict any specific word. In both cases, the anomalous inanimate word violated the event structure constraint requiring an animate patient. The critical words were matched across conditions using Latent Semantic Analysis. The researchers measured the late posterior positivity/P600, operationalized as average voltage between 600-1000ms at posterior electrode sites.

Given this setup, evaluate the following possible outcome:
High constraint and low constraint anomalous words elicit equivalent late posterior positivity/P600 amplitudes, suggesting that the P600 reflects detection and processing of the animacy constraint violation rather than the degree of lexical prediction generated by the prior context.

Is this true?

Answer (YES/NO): NO